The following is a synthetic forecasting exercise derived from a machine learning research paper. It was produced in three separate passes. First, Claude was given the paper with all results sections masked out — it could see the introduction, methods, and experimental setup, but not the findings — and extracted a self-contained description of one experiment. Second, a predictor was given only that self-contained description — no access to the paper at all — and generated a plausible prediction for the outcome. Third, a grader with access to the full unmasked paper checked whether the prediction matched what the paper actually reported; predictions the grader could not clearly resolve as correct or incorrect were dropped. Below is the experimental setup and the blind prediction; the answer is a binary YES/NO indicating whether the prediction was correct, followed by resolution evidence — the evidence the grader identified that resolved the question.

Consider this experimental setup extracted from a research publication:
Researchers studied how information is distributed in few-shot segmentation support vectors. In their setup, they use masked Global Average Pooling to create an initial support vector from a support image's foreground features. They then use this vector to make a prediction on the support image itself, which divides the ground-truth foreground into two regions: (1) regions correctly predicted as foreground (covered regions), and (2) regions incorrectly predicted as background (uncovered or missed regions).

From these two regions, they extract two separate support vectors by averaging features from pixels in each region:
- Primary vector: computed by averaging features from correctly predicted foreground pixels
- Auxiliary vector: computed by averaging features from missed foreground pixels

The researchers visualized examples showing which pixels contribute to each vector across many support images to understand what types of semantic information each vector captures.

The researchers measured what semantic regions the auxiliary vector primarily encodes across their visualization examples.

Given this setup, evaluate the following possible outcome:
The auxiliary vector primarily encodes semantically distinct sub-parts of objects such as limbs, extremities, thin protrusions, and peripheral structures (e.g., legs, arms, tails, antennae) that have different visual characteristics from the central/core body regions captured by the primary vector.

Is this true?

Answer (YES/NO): NO